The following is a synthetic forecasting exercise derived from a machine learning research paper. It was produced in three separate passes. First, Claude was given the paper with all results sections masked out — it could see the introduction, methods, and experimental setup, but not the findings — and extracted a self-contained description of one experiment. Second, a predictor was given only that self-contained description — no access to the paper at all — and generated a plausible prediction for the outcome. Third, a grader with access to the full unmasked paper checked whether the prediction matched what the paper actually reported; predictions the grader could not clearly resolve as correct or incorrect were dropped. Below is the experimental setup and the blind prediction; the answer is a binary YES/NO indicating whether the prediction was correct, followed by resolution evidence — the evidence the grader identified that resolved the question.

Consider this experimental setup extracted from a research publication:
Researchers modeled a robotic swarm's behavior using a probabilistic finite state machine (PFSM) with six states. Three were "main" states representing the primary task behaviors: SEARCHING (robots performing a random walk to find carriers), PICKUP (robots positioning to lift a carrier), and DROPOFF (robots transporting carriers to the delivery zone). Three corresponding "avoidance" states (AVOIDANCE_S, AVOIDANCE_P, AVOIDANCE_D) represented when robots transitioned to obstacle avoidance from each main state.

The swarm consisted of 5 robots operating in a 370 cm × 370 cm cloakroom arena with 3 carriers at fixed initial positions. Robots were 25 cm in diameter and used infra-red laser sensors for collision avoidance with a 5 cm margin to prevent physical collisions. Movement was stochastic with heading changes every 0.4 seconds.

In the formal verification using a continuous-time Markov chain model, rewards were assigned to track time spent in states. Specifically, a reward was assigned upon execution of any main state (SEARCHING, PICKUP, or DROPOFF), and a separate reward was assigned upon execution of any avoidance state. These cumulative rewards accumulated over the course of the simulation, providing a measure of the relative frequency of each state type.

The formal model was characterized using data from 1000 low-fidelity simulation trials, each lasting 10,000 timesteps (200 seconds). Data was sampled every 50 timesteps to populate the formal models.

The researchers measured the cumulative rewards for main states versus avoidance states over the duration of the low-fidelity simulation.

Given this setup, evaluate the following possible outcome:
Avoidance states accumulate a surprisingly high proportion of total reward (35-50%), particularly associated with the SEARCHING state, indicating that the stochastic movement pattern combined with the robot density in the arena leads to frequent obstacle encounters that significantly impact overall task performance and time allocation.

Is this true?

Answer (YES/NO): NO